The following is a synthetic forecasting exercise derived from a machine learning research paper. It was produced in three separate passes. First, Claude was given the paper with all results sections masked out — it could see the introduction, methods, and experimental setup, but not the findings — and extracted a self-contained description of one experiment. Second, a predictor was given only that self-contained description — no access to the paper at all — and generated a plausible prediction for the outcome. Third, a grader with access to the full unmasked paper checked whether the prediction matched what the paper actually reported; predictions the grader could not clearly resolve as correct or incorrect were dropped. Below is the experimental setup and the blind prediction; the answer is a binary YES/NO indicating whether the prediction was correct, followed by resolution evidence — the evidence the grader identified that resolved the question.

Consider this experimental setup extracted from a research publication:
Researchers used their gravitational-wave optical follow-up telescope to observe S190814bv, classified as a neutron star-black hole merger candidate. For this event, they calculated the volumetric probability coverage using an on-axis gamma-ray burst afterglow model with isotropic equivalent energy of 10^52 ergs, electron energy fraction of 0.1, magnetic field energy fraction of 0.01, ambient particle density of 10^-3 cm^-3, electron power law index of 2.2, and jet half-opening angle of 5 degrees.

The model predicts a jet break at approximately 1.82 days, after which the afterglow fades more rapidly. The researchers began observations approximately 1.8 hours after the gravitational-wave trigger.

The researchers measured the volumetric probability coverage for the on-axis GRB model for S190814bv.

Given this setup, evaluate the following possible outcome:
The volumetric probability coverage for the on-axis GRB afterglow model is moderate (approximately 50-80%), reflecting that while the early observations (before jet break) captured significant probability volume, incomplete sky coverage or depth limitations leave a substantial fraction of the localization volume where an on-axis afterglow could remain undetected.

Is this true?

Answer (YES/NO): NO